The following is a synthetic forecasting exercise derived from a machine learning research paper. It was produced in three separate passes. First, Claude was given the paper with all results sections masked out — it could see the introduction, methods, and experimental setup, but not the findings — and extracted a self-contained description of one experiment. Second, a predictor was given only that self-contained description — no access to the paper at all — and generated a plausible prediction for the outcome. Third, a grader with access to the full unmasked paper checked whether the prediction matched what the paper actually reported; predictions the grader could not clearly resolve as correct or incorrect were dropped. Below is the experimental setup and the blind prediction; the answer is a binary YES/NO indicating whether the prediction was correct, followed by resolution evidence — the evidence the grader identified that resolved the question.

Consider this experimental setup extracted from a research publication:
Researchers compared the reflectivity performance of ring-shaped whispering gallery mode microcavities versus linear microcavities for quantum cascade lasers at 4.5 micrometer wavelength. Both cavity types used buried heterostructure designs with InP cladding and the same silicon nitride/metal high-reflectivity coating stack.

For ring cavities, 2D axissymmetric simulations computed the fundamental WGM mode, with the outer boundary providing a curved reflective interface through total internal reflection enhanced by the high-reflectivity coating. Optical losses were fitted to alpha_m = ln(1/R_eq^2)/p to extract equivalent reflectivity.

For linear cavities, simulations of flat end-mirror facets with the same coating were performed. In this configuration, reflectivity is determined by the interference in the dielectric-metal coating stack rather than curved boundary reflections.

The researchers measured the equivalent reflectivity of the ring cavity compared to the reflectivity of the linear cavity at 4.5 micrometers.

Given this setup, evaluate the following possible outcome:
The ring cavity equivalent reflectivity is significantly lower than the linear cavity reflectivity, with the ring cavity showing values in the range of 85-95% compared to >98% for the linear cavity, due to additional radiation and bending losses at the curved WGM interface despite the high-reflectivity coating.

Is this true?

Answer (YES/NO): NO